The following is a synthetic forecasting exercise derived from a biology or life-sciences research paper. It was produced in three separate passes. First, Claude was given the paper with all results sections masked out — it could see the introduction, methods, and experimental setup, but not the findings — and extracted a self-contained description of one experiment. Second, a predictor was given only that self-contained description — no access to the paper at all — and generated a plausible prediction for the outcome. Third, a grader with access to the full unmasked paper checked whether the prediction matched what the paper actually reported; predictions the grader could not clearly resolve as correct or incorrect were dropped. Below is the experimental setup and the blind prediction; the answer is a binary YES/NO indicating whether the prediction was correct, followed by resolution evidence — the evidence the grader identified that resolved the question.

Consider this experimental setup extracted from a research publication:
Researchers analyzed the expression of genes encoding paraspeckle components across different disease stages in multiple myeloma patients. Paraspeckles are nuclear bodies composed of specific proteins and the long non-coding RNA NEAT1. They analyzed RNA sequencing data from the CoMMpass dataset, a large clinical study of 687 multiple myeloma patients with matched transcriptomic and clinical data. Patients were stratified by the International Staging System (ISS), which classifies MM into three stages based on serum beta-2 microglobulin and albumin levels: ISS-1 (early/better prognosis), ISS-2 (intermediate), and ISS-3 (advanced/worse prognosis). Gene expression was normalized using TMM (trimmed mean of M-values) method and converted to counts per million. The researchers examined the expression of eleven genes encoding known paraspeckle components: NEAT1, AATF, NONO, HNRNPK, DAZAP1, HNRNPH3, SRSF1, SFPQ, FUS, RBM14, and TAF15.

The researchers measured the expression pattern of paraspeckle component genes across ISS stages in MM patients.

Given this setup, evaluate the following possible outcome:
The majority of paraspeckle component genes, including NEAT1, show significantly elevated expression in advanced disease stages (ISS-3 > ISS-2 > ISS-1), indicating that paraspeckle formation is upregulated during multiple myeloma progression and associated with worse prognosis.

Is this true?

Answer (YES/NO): YES